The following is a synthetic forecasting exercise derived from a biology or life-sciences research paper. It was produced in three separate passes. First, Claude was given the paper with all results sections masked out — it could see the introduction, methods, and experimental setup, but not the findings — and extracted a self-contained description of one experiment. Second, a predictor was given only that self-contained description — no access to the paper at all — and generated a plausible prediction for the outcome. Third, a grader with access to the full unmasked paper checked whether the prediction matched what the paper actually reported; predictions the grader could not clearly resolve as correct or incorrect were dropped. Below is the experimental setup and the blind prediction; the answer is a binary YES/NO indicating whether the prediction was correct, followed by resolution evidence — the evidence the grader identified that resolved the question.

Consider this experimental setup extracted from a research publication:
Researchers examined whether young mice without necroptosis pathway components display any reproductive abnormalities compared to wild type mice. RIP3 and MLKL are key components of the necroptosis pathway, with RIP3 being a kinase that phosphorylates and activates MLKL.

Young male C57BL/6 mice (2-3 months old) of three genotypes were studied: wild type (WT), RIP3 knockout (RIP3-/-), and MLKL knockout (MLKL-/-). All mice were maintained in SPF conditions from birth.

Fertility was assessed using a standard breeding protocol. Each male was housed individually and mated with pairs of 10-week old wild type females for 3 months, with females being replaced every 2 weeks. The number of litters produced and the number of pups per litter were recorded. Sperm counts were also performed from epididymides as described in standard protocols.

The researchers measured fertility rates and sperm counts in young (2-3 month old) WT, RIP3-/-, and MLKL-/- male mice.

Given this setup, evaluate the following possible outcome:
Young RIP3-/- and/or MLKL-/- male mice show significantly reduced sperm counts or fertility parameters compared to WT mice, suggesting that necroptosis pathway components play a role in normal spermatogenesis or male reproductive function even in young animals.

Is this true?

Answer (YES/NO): NO